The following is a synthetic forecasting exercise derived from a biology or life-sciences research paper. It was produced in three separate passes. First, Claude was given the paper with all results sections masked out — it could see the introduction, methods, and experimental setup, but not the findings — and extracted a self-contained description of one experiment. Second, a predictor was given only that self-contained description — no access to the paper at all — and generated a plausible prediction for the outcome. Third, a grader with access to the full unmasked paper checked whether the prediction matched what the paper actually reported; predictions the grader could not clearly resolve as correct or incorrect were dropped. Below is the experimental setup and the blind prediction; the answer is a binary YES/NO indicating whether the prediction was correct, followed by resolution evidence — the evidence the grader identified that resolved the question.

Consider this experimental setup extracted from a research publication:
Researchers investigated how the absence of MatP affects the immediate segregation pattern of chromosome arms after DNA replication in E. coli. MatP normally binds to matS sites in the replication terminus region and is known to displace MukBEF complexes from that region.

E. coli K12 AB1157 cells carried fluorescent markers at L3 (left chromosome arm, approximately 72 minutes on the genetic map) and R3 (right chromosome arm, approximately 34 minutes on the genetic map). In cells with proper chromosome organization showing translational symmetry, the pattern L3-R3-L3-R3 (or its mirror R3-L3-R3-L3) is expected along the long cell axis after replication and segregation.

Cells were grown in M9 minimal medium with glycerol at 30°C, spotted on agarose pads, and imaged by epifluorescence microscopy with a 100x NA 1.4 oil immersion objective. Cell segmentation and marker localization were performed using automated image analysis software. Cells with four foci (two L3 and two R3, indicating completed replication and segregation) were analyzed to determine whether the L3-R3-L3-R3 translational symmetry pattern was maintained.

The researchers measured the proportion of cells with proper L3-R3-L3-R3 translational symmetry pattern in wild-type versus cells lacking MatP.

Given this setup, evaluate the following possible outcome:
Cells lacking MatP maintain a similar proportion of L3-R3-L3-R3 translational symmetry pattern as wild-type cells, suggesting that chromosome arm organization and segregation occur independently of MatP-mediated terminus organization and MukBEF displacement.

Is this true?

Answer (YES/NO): YES